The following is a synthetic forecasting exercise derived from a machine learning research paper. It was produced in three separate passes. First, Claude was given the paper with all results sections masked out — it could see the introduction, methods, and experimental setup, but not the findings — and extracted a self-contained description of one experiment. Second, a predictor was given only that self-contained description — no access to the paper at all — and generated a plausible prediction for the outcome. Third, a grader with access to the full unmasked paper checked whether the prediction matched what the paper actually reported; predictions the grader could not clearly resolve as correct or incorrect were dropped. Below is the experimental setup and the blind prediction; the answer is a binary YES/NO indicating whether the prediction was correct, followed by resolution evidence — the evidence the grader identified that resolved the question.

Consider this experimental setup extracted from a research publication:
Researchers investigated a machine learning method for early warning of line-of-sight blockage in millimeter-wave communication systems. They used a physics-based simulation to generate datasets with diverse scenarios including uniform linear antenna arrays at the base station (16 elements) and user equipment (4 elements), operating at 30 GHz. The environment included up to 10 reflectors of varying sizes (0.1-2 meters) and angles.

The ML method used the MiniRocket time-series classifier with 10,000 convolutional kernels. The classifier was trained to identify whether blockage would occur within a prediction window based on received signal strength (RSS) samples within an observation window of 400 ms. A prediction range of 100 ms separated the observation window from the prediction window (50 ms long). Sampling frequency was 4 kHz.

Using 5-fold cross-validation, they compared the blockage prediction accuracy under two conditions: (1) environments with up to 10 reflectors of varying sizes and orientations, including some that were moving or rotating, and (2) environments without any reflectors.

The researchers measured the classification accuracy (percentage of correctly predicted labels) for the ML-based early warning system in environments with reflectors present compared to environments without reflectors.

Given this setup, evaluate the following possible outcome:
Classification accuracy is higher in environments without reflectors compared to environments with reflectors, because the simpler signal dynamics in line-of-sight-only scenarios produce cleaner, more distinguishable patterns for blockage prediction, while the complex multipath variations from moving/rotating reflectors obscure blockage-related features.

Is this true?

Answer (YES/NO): YES